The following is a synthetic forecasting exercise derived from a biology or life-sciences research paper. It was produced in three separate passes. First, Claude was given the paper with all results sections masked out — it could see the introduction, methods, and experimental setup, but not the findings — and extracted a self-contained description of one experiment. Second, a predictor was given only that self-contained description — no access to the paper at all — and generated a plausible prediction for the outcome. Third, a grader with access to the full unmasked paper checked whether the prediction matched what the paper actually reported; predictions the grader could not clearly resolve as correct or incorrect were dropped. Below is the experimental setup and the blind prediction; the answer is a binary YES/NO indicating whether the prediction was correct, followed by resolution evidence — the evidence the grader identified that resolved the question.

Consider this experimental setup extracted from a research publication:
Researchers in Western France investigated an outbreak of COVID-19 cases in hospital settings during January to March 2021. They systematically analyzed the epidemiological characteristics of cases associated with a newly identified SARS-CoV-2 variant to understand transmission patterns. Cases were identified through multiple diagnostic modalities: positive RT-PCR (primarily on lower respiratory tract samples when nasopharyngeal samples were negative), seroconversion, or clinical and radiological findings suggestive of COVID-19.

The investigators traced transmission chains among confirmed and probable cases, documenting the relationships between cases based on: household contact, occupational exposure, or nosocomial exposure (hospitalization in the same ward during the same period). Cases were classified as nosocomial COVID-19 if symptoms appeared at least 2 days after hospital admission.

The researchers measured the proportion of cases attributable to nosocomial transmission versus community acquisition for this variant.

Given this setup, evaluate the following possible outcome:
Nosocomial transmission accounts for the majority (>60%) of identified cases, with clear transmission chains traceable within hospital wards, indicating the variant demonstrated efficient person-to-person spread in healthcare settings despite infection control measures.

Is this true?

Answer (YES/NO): YES